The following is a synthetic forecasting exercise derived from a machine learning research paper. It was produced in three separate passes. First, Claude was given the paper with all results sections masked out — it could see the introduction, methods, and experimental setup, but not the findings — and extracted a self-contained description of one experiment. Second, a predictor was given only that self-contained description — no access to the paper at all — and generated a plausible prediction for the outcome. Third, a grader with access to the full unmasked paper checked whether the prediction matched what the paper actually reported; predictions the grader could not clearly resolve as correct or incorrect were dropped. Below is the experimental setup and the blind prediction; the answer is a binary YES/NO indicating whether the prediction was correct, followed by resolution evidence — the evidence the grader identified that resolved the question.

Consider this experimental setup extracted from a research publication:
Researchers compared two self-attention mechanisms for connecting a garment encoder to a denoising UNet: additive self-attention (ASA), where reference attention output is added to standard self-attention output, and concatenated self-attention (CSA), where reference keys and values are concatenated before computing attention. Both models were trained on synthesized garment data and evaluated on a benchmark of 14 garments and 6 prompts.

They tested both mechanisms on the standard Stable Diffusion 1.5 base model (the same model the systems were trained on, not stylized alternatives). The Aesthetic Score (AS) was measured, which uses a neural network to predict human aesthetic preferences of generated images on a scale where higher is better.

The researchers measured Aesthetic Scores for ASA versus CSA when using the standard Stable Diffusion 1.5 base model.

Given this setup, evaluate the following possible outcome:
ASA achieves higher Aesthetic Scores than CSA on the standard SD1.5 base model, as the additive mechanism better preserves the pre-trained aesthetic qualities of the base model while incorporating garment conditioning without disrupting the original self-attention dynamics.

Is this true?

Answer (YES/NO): YES